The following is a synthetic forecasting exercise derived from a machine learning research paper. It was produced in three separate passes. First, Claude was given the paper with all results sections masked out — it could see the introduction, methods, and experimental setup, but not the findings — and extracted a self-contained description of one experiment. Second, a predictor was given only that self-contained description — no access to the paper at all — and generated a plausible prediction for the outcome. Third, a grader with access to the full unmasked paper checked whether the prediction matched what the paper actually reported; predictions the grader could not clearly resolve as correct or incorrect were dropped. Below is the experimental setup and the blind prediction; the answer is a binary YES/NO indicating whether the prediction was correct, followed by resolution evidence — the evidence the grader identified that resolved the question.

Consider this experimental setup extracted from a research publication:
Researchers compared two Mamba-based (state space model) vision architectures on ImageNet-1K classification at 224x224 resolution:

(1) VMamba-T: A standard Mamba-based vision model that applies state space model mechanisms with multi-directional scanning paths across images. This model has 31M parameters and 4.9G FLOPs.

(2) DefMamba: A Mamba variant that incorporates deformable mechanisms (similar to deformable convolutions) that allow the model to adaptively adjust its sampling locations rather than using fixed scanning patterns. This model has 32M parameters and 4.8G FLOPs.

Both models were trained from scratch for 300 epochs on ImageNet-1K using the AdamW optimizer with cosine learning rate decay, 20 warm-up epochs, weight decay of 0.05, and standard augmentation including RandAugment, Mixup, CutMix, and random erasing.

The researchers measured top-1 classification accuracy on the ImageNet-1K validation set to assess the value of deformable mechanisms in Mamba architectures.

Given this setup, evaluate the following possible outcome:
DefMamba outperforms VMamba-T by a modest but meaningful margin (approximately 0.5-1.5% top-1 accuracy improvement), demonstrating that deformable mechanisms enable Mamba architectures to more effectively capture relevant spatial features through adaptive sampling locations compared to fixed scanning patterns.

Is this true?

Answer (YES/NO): YES